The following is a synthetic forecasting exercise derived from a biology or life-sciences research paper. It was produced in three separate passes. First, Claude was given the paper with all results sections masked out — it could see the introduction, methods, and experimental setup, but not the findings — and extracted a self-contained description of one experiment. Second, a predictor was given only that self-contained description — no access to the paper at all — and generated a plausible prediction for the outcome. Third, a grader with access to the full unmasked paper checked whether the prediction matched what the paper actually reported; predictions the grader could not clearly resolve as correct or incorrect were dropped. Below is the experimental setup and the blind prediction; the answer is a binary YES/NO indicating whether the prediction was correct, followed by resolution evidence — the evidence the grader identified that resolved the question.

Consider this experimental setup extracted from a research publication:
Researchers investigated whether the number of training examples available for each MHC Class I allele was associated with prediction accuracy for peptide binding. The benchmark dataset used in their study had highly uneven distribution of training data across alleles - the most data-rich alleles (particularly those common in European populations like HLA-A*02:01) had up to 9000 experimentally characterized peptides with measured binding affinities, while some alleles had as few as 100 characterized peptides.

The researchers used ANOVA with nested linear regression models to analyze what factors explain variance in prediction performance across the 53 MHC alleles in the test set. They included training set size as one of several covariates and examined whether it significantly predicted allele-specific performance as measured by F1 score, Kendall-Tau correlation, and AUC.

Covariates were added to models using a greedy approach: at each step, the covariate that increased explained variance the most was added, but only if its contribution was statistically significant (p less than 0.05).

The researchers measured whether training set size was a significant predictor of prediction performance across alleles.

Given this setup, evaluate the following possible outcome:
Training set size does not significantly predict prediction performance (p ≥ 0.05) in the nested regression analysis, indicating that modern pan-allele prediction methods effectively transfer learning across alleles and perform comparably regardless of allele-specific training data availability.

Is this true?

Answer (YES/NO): NO